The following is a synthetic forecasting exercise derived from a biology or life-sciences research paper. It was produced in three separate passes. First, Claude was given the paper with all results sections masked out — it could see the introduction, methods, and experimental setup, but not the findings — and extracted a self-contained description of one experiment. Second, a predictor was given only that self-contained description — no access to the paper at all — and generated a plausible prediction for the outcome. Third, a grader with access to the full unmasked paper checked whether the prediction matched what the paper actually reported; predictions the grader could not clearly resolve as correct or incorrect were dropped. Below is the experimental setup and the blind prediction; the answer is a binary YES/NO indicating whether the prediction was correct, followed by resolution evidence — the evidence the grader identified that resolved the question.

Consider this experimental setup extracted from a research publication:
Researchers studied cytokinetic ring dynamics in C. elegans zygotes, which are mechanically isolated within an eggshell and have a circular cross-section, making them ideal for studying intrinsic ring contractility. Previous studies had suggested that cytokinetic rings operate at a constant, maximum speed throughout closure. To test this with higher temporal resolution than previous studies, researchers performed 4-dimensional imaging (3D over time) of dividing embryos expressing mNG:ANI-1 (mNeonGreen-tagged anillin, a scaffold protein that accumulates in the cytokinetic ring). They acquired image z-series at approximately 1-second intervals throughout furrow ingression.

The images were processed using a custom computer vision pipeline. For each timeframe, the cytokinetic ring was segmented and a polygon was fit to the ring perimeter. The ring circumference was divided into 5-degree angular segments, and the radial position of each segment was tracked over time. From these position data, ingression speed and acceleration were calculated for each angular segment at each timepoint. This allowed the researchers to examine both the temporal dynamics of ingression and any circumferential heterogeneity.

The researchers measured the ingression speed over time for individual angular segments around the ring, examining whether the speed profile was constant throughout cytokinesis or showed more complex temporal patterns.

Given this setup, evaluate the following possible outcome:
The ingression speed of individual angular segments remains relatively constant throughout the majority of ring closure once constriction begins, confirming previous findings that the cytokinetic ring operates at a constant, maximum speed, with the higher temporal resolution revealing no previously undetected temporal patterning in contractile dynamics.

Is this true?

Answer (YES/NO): NO